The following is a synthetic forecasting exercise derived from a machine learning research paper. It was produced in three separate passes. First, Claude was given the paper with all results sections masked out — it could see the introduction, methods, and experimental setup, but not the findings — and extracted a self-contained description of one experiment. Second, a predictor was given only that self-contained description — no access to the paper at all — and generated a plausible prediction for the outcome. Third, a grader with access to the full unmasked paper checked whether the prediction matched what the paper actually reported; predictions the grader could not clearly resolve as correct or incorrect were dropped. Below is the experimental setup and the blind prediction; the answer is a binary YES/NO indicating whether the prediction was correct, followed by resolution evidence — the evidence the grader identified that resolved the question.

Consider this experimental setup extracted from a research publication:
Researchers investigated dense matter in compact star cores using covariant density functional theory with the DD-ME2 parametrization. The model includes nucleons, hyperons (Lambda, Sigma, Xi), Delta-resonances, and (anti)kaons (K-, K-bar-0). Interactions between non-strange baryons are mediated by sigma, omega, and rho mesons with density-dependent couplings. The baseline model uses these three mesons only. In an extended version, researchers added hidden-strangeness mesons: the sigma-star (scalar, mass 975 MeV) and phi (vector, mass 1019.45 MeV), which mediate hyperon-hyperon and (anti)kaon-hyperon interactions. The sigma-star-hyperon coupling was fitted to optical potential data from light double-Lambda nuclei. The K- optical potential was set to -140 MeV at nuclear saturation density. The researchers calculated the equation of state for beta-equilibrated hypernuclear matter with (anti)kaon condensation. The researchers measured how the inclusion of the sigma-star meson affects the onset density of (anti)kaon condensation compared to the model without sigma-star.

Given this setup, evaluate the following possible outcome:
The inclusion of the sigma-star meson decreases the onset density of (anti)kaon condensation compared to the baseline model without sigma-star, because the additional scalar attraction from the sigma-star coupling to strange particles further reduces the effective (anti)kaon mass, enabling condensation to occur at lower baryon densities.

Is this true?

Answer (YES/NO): NO